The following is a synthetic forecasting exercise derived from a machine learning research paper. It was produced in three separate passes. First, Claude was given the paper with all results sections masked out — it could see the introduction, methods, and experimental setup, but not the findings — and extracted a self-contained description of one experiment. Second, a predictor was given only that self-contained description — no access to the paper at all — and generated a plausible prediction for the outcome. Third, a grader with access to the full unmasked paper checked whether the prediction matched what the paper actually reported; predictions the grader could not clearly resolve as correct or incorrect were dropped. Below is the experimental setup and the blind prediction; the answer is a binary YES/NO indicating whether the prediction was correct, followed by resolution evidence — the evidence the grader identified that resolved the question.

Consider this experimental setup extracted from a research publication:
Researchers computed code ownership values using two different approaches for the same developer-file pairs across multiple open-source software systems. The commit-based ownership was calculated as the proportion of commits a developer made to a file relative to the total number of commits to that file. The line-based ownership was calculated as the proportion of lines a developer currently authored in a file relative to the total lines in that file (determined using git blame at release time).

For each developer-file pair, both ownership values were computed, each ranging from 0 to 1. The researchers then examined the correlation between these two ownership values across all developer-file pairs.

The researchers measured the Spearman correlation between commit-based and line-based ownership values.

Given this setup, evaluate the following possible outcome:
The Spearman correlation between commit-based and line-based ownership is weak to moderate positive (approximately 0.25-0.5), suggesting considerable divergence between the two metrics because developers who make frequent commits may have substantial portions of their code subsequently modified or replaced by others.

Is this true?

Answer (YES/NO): NO